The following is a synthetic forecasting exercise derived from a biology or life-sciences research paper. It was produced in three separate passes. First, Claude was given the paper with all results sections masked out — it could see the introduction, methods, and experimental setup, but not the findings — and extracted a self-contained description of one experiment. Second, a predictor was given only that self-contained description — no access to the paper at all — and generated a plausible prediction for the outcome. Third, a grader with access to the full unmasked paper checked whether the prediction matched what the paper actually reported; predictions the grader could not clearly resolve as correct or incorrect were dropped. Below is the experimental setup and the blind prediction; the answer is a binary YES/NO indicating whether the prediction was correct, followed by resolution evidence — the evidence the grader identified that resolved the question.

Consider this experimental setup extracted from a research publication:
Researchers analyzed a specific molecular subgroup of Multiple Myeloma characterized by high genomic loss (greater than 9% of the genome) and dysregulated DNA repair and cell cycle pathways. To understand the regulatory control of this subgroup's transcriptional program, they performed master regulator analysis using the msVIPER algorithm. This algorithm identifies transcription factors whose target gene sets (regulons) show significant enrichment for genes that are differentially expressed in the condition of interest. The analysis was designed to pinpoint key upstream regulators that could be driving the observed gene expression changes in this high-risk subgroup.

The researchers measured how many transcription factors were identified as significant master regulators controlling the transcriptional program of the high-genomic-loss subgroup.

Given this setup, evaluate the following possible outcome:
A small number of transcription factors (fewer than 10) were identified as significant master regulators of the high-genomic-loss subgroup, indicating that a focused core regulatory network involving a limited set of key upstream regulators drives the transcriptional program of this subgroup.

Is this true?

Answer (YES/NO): NO